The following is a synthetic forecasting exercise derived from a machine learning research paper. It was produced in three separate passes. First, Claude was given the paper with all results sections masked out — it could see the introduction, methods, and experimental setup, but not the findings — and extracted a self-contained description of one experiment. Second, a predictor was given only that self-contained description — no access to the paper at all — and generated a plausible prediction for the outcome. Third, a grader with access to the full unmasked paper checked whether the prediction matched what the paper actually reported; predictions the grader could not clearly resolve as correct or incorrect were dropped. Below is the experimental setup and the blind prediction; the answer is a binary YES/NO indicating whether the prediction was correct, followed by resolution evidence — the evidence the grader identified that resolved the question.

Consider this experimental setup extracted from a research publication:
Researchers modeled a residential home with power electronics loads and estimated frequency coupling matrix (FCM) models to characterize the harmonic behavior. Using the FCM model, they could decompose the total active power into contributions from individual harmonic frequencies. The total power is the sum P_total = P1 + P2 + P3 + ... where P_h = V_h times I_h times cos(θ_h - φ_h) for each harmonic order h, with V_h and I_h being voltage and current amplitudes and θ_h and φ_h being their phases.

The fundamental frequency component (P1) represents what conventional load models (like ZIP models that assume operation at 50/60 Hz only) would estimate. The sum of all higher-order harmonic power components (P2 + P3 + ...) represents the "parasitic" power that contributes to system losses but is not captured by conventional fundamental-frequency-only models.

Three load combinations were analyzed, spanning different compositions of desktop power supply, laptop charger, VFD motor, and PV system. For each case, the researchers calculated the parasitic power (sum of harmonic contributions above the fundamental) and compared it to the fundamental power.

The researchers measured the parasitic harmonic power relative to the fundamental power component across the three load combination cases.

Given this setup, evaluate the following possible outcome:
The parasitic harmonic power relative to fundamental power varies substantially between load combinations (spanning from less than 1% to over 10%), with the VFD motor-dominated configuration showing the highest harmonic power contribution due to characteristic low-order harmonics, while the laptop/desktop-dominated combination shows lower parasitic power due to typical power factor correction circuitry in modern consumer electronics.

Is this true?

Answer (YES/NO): NO